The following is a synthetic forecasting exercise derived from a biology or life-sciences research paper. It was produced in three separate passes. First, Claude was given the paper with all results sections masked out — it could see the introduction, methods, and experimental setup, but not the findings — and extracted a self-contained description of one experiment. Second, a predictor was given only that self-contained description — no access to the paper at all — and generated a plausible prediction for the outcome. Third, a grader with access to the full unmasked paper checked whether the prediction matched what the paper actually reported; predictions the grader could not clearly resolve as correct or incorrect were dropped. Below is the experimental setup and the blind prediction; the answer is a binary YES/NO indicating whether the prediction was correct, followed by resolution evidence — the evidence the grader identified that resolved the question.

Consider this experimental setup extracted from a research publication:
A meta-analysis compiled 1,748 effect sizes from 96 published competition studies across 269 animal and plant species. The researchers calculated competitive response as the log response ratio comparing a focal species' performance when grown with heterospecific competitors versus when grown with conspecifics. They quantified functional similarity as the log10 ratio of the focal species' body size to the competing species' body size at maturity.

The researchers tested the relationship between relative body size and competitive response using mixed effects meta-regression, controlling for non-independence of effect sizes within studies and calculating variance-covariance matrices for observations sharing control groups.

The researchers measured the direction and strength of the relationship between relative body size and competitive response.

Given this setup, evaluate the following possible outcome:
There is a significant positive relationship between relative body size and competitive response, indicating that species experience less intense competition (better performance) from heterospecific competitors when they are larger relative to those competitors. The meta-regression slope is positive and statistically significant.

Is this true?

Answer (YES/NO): NO